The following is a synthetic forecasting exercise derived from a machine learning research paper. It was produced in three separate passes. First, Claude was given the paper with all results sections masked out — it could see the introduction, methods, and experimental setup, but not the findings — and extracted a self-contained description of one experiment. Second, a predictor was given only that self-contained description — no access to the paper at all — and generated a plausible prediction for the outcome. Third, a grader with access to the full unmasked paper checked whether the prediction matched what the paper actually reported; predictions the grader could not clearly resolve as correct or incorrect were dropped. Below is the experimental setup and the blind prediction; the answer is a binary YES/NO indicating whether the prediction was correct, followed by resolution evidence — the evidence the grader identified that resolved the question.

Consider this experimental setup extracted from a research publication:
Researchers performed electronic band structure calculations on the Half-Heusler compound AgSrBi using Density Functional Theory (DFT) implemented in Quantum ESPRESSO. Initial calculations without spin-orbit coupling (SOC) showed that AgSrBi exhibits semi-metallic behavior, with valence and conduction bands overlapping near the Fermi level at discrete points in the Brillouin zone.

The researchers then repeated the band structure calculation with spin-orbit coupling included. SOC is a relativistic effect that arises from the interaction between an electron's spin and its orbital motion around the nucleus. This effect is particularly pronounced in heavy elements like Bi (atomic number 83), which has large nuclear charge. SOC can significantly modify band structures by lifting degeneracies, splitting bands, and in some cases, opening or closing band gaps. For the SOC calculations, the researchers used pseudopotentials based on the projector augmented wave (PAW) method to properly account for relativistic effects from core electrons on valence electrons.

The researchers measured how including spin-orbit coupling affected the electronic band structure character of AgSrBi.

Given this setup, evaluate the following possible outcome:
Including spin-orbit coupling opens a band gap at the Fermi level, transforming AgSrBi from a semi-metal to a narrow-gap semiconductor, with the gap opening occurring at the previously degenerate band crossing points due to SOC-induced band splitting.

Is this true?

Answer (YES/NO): NO